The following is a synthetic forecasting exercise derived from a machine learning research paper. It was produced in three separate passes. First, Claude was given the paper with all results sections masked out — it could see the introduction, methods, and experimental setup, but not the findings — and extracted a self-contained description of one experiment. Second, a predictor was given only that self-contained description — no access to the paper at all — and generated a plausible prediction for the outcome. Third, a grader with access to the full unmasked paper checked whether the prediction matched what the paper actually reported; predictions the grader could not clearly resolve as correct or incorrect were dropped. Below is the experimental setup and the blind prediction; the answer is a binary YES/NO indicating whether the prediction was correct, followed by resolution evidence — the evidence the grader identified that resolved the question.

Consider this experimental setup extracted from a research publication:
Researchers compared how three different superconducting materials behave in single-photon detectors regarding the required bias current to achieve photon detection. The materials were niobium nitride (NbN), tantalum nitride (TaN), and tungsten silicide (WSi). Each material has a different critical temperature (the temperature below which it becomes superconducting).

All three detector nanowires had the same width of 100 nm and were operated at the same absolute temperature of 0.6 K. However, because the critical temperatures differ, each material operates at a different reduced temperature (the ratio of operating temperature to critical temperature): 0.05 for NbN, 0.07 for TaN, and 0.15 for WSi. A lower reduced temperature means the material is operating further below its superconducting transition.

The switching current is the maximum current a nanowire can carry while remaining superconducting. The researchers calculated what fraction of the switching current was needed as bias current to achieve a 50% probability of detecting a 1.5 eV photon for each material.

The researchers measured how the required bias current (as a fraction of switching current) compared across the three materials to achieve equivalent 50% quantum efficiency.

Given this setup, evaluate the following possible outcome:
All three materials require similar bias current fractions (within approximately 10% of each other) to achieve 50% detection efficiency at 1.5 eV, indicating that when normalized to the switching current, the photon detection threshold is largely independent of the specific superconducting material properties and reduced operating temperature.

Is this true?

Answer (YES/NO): NO